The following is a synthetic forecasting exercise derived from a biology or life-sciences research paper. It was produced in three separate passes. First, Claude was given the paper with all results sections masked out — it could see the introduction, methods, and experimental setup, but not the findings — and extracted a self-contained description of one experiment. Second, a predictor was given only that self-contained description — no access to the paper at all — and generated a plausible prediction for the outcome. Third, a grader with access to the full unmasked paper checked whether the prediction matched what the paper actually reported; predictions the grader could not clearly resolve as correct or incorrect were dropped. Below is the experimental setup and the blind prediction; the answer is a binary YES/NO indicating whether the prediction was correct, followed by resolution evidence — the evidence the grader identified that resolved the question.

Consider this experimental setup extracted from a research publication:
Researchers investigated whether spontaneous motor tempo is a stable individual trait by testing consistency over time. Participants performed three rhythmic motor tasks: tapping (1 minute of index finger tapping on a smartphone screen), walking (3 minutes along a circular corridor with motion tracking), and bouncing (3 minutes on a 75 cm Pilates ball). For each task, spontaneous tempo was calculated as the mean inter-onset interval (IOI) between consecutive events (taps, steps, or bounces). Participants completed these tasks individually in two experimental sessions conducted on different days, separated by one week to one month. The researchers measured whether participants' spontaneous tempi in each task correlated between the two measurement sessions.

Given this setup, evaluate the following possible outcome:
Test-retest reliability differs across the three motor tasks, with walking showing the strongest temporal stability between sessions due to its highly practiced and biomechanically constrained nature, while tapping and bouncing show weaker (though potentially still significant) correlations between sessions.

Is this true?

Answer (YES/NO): NO